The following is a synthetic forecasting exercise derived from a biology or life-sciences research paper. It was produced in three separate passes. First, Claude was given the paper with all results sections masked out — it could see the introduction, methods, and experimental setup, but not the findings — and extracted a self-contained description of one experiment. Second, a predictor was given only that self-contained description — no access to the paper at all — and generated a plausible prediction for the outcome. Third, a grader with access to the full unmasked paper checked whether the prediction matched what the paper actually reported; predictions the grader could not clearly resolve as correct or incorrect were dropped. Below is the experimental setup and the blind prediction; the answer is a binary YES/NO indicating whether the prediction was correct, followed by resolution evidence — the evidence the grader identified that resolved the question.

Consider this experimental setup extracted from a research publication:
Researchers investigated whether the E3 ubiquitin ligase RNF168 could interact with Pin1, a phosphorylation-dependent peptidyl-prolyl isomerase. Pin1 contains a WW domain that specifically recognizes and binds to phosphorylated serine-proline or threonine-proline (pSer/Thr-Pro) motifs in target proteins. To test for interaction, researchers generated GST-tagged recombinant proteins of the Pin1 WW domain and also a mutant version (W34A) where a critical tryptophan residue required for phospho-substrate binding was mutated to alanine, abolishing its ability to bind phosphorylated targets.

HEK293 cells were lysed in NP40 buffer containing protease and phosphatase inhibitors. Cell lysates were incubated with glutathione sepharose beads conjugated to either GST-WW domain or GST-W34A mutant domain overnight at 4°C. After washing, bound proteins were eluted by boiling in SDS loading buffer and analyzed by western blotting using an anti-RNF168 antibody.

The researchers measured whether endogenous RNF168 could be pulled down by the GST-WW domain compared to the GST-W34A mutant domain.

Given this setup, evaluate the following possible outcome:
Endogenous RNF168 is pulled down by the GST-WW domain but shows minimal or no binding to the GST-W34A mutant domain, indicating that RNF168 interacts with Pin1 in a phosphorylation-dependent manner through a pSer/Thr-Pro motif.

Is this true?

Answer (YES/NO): YES